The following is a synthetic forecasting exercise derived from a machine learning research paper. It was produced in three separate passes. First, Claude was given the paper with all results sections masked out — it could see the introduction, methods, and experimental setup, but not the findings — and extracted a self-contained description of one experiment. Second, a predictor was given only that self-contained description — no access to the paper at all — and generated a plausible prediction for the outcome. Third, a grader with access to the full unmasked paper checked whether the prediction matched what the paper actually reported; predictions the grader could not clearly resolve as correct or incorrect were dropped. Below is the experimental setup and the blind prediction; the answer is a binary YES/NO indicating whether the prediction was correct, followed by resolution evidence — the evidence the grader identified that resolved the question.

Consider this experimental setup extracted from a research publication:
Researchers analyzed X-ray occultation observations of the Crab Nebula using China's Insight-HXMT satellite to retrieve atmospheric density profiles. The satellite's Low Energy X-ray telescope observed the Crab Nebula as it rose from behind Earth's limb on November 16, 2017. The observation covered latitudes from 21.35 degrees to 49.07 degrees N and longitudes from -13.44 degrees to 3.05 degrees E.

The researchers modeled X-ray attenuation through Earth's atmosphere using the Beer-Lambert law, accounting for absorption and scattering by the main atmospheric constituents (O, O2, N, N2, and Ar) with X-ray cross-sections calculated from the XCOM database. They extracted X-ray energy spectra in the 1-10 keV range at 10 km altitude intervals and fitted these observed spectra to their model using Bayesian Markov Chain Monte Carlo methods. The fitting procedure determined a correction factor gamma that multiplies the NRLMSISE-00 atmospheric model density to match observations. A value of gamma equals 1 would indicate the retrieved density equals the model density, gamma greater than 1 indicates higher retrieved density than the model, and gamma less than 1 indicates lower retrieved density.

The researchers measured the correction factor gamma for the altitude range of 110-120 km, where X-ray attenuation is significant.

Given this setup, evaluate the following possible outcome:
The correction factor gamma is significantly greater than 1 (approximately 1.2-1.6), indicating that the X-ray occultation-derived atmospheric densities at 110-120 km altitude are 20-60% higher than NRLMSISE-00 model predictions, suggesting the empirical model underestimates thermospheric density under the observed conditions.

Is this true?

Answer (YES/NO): NO